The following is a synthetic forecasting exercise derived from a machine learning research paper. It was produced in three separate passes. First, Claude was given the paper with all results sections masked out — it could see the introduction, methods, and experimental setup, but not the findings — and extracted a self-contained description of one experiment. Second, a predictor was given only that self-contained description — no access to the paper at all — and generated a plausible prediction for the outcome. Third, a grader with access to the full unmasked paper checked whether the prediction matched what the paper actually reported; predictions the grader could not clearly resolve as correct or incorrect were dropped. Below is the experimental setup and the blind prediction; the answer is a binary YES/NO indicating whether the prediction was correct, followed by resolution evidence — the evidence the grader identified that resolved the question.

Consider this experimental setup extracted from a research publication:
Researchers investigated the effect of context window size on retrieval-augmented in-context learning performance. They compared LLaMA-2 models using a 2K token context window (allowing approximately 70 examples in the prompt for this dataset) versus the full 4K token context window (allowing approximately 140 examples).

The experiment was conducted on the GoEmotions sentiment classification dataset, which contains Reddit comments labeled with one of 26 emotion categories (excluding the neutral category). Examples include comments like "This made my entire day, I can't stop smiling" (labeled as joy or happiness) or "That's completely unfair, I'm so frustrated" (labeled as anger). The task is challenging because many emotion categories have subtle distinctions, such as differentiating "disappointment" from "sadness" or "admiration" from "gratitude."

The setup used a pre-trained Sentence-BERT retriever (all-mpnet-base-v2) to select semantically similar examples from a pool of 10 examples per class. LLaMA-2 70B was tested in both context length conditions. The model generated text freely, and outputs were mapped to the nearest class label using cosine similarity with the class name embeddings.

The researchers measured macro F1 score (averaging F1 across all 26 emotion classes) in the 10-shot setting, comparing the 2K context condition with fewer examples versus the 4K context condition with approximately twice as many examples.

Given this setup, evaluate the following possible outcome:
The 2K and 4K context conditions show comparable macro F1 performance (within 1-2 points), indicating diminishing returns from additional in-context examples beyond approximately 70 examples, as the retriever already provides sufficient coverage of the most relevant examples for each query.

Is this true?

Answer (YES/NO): YES